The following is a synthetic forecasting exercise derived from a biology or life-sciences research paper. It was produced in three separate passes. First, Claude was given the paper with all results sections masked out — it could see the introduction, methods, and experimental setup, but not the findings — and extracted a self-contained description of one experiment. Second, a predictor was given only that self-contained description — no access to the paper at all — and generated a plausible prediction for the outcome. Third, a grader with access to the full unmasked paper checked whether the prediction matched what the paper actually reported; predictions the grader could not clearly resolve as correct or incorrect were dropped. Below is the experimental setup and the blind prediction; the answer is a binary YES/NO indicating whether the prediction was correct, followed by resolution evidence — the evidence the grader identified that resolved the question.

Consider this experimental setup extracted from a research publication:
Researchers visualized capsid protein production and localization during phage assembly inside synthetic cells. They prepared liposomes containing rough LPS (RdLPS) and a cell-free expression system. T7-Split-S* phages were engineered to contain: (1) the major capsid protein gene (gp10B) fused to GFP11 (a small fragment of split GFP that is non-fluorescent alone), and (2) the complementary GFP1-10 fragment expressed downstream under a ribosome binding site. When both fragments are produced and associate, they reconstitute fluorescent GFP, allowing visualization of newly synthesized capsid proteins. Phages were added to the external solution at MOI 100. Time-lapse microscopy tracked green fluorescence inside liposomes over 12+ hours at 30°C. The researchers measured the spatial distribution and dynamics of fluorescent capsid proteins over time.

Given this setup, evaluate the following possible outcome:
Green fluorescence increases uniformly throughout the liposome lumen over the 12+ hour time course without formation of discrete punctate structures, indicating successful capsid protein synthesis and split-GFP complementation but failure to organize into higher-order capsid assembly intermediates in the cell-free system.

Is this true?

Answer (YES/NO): NO